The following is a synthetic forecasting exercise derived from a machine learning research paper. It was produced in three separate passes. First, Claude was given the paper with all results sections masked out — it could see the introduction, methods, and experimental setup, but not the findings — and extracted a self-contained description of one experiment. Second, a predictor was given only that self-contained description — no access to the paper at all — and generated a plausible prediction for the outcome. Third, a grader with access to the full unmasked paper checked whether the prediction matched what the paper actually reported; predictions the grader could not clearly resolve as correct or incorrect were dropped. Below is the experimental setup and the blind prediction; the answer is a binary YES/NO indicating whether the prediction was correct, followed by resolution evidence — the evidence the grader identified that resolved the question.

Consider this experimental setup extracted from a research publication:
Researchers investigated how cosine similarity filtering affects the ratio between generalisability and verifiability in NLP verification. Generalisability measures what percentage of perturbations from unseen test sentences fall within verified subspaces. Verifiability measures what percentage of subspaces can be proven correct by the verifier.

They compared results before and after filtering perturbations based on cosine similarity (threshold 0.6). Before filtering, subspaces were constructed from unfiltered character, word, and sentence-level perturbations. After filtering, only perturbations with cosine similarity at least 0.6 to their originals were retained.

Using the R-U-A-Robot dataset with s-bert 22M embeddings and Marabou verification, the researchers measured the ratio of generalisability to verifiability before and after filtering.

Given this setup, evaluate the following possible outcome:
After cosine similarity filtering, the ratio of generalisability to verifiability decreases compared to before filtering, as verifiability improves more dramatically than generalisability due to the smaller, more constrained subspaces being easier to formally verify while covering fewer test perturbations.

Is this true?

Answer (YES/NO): NO